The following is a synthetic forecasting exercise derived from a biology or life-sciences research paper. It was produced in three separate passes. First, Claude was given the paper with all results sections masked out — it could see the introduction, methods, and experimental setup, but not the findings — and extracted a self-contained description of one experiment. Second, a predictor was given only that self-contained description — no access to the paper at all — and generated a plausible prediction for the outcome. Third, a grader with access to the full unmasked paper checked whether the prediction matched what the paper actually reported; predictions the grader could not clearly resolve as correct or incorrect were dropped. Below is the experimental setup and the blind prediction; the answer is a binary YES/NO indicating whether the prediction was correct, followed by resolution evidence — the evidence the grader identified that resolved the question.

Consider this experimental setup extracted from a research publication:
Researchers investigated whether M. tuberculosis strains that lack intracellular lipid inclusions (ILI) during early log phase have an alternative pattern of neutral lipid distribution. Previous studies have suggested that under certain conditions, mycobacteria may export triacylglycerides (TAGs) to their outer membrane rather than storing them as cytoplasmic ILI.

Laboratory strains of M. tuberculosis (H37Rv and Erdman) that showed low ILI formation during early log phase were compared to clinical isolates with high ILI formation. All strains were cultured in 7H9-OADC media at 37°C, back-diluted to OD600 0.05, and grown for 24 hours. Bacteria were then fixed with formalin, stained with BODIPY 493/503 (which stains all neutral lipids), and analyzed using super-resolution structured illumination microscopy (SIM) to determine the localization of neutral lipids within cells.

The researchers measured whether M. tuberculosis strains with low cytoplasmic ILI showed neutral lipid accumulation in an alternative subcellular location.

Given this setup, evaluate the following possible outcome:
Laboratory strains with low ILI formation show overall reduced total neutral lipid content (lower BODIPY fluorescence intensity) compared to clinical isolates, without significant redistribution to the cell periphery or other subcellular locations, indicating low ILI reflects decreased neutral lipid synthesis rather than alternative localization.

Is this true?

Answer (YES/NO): NO